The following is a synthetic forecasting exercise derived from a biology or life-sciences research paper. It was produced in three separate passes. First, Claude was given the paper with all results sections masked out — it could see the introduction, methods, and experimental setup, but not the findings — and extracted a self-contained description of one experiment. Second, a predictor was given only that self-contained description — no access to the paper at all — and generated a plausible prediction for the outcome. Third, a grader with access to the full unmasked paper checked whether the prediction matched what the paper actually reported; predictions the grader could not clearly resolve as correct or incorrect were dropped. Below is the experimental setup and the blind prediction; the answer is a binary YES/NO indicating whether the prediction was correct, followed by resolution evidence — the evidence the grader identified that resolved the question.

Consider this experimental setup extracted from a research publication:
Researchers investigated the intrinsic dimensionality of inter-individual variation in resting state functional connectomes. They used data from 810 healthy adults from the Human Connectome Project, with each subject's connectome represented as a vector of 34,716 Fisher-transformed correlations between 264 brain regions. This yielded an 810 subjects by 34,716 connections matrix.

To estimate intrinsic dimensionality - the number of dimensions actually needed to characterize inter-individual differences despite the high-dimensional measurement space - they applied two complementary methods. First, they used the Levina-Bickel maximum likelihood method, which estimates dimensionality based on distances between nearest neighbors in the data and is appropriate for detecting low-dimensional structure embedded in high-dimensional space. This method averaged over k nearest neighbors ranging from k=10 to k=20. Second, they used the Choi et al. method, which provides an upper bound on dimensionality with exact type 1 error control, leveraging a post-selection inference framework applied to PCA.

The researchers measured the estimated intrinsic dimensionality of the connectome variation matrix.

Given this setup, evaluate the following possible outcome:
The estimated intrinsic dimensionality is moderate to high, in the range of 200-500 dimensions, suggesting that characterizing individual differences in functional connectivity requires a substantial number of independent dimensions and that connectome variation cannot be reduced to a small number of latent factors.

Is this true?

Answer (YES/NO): NO